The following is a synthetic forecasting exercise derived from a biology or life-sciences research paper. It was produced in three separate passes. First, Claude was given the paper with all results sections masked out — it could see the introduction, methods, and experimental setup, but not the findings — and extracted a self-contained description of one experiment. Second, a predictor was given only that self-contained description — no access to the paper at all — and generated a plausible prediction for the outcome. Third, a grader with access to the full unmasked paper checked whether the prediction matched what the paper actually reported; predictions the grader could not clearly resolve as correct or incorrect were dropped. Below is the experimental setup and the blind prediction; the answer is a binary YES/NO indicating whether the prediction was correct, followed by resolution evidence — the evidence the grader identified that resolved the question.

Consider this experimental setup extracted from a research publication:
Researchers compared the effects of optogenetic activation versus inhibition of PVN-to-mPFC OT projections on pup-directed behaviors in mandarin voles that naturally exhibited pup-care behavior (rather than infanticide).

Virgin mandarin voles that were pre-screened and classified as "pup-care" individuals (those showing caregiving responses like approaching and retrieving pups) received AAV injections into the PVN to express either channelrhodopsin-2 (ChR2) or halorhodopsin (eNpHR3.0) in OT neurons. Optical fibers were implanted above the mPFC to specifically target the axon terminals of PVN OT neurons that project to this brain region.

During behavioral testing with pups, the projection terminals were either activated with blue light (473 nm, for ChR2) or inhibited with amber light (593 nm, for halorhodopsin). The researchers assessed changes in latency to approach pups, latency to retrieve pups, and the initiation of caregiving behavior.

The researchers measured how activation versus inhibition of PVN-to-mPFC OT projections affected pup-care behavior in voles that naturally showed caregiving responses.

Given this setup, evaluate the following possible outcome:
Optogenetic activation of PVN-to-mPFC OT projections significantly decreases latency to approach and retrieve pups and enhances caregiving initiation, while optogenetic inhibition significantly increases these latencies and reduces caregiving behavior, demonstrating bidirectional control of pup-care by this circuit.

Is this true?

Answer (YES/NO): NO